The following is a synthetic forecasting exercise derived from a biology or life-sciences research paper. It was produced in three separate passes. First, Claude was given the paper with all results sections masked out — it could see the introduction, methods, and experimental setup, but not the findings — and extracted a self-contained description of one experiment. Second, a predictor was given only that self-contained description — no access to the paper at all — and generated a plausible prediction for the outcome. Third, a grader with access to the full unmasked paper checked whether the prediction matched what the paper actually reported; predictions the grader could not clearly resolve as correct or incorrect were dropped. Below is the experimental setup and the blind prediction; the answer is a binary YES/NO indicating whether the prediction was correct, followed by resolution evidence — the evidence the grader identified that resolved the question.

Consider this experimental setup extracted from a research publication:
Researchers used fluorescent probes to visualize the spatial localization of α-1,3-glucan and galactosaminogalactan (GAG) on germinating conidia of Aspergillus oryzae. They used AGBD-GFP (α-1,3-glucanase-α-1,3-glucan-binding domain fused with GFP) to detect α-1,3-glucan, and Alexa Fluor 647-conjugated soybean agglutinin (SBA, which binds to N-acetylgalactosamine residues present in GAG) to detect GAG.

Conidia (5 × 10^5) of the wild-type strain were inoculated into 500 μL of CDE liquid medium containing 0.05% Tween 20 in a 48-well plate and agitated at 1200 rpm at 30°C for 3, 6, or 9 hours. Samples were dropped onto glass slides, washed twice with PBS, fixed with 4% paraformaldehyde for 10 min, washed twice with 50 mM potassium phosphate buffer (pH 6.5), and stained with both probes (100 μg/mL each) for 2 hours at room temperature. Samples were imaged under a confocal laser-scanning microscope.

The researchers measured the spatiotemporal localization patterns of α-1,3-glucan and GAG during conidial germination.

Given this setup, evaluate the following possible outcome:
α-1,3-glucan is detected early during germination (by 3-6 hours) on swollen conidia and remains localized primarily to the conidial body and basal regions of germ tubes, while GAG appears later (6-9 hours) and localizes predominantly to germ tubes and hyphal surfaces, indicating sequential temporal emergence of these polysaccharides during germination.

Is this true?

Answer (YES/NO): NO